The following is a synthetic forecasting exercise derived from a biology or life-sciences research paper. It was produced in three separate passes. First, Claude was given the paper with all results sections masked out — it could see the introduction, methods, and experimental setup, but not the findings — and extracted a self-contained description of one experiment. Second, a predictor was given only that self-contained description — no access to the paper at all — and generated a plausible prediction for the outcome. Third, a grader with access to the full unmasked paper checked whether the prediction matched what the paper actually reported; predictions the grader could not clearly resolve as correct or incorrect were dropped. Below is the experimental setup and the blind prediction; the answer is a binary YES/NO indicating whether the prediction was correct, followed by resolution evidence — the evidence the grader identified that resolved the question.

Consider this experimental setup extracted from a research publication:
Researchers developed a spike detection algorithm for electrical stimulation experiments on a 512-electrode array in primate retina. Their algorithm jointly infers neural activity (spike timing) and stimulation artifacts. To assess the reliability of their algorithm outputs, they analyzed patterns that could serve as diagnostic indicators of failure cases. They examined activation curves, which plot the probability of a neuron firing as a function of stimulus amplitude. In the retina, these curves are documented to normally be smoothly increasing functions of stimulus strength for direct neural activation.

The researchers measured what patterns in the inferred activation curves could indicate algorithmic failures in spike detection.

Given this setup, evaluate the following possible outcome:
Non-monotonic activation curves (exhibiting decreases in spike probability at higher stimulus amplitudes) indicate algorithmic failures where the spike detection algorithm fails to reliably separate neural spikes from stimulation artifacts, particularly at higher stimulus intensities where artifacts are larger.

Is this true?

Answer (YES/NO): NO